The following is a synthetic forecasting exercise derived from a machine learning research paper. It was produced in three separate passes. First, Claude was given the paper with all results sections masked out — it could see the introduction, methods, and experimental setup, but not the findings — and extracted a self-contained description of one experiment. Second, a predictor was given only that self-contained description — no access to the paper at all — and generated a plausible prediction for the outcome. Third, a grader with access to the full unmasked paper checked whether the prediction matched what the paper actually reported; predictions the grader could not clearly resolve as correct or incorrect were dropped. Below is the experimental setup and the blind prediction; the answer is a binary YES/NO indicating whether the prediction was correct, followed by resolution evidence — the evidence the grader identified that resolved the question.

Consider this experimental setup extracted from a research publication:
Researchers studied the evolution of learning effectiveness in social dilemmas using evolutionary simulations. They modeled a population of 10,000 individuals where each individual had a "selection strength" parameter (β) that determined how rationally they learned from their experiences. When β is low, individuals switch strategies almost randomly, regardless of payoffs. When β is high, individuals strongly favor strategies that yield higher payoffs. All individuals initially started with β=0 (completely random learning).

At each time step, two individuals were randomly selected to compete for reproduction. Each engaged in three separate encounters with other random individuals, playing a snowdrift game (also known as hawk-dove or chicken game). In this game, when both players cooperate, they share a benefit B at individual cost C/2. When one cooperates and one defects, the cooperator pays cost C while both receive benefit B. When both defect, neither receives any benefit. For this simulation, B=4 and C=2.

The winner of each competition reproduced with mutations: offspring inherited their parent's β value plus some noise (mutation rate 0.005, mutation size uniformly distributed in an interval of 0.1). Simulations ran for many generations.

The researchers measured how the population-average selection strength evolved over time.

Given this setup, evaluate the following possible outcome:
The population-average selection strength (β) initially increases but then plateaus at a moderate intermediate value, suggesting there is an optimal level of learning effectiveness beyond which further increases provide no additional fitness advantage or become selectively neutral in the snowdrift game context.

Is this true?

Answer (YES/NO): YES